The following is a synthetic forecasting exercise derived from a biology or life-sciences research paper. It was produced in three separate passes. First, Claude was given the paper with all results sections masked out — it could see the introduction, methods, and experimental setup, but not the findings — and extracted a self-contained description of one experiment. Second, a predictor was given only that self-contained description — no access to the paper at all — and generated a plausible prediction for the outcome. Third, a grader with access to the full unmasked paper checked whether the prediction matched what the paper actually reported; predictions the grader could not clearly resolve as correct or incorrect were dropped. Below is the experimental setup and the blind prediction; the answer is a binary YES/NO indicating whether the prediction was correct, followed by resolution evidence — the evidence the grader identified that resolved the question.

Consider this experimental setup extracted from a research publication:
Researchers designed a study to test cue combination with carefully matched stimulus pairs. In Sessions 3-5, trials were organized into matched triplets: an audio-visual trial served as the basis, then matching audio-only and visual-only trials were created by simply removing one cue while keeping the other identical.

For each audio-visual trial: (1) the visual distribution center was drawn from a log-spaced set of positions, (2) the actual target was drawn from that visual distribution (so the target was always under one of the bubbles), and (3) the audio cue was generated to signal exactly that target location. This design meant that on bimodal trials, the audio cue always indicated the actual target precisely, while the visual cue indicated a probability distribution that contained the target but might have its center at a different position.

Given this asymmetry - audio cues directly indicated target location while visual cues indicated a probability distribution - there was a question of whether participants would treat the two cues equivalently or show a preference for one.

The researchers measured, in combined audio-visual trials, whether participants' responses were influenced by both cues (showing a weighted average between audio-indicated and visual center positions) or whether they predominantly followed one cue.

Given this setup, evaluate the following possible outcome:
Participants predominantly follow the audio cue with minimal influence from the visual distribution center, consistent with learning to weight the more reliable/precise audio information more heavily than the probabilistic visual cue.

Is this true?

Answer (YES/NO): NO